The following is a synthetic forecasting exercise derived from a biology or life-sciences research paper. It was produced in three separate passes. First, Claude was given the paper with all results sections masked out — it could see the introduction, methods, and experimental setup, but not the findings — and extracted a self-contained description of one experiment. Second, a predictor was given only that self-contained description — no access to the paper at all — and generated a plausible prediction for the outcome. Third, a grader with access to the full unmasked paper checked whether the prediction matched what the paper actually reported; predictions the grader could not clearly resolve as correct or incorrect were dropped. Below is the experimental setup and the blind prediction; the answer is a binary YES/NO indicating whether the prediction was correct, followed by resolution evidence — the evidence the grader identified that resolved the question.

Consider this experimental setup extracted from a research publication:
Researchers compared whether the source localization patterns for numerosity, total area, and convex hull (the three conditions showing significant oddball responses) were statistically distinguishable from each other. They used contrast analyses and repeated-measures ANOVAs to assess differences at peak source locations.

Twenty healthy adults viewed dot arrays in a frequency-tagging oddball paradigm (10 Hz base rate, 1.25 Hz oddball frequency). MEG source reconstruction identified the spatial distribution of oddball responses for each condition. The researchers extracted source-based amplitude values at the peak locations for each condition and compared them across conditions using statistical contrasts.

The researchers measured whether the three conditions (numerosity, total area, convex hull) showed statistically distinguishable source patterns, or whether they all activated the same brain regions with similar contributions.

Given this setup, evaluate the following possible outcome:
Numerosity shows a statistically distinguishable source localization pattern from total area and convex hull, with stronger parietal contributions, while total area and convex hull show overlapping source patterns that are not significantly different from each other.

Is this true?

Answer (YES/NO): NO